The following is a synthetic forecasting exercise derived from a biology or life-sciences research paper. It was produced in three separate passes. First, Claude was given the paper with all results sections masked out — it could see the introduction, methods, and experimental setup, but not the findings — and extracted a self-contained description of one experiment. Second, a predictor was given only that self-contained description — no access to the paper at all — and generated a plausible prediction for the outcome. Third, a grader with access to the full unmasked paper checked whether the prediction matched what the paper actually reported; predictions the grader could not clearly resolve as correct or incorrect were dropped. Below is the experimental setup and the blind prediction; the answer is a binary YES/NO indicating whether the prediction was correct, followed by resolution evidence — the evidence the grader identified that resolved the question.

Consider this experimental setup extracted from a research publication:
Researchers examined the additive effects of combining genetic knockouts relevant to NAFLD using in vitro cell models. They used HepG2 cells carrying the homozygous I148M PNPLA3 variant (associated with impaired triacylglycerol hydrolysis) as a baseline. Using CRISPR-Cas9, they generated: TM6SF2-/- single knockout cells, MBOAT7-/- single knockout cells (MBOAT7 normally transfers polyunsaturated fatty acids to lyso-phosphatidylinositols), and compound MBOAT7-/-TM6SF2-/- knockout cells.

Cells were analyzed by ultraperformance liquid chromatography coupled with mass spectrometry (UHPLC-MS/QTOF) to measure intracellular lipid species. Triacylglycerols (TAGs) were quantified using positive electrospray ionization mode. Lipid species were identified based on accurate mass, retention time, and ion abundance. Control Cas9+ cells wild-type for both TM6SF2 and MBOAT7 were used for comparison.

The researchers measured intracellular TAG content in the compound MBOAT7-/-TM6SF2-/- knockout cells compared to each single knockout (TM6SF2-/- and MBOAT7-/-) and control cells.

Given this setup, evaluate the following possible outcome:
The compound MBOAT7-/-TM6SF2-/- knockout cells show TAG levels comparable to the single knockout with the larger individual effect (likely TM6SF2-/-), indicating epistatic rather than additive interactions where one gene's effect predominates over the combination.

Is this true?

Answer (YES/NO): NO